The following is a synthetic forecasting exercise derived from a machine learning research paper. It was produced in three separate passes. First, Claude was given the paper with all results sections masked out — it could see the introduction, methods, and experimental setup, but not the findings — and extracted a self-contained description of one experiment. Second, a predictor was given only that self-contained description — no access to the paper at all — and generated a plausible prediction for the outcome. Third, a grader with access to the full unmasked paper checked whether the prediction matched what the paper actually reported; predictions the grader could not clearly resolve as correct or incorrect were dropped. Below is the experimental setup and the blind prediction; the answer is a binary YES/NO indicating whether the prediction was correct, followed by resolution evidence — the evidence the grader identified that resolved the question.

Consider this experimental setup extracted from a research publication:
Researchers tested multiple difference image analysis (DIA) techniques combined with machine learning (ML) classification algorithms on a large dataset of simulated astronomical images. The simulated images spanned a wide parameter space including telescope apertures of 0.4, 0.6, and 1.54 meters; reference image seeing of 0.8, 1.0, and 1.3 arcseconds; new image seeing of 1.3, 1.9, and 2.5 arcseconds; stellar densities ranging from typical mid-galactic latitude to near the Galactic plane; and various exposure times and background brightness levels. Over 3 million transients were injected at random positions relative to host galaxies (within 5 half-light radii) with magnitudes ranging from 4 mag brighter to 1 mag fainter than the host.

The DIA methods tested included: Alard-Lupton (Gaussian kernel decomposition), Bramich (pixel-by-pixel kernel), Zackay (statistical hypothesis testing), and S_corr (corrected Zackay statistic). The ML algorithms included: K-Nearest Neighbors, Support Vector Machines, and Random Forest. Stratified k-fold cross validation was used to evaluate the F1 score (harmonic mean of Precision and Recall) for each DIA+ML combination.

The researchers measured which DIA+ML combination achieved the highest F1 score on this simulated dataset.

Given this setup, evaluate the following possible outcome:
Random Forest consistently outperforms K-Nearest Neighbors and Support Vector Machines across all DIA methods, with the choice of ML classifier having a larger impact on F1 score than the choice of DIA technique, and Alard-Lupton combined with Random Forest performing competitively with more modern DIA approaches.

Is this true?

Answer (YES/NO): NO